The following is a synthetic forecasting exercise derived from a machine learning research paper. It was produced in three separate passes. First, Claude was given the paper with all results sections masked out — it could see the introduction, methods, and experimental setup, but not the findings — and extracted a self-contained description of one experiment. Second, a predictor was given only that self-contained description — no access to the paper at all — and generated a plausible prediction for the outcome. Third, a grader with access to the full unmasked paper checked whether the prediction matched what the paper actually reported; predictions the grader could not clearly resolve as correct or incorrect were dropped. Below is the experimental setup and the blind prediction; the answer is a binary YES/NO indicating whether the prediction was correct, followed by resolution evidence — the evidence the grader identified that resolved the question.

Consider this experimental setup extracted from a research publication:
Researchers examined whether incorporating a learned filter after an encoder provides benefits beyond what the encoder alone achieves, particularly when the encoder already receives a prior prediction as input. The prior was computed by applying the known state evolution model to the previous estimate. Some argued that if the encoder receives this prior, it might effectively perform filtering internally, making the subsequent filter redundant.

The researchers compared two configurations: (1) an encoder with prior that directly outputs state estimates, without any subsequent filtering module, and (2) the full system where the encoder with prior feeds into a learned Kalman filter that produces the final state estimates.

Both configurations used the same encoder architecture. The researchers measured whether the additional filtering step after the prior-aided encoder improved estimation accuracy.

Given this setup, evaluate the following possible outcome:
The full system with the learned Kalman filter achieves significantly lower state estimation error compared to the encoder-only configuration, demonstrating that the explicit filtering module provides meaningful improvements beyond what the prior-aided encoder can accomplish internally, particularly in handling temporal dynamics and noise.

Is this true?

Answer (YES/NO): YES